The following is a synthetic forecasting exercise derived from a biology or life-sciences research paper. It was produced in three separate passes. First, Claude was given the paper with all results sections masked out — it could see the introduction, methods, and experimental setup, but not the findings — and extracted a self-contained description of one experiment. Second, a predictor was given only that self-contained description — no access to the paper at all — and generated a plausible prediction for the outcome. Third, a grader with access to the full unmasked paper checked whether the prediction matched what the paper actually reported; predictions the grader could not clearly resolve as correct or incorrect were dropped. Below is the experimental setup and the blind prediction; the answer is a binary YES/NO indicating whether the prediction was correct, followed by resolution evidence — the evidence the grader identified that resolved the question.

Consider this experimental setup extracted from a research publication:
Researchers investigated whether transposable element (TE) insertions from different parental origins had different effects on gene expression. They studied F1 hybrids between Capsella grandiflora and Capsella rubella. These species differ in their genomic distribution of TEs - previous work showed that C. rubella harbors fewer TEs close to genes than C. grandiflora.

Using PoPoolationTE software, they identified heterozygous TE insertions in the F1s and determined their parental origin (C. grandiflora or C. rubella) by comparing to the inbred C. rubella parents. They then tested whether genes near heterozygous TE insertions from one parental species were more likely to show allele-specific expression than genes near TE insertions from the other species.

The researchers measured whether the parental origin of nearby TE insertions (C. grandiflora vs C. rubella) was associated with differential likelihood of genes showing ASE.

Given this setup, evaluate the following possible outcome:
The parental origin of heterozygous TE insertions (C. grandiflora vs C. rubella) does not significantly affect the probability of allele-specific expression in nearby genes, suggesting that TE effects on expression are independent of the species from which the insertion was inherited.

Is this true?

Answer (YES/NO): YES